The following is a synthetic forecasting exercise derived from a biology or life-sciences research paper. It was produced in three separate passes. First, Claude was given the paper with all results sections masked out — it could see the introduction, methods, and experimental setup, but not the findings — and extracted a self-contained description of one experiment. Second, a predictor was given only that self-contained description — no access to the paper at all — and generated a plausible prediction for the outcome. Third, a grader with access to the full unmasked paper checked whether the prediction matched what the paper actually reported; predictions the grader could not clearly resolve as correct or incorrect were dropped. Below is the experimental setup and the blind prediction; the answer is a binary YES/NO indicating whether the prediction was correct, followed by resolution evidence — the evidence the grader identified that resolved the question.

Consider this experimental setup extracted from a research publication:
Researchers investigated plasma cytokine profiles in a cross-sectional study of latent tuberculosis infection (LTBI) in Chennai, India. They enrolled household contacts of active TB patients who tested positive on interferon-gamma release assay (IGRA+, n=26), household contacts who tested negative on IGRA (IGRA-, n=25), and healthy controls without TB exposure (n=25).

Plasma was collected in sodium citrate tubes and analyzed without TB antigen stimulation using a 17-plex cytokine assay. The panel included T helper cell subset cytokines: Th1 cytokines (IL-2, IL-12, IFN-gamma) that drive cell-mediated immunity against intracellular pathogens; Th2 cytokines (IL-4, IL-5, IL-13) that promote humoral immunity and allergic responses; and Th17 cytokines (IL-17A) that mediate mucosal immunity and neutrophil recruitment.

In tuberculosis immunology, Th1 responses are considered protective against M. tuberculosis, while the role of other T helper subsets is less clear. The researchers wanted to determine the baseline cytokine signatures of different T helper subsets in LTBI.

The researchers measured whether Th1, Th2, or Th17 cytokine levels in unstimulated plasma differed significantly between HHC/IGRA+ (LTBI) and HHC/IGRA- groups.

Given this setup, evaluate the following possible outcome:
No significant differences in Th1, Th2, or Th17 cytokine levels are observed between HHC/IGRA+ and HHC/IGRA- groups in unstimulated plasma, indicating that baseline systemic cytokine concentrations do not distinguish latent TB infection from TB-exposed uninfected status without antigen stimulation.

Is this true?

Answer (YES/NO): YES